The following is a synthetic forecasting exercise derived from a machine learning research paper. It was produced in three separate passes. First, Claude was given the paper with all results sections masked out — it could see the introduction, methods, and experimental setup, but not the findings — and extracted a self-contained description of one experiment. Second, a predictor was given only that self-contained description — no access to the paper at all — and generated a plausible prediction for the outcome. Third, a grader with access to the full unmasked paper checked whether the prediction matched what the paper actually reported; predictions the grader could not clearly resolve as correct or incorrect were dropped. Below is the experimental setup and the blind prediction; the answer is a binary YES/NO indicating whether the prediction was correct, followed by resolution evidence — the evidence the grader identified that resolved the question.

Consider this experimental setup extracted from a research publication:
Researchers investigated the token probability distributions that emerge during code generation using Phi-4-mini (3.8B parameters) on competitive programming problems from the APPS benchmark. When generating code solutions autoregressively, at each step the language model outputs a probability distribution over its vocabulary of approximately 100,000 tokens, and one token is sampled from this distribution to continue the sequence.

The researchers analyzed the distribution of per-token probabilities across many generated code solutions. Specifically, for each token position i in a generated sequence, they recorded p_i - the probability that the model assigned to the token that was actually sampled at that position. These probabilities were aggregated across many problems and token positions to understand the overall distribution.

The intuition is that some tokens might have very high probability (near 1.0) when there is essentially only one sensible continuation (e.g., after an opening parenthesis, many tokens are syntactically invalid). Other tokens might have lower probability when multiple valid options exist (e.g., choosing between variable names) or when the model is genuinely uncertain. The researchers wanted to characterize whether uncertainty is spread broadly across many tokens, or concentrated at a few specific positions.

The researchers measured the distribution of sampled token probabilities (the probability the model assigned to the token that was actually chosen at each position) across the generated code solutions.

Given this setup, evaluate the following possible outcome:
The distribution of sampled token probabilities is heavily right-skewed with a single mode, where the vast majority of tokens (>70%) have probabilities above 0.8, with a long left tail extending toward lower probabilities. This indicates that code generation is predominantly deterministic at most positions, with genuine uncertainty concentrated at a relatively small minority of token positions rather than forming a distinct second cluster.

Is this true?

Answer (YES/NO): YES